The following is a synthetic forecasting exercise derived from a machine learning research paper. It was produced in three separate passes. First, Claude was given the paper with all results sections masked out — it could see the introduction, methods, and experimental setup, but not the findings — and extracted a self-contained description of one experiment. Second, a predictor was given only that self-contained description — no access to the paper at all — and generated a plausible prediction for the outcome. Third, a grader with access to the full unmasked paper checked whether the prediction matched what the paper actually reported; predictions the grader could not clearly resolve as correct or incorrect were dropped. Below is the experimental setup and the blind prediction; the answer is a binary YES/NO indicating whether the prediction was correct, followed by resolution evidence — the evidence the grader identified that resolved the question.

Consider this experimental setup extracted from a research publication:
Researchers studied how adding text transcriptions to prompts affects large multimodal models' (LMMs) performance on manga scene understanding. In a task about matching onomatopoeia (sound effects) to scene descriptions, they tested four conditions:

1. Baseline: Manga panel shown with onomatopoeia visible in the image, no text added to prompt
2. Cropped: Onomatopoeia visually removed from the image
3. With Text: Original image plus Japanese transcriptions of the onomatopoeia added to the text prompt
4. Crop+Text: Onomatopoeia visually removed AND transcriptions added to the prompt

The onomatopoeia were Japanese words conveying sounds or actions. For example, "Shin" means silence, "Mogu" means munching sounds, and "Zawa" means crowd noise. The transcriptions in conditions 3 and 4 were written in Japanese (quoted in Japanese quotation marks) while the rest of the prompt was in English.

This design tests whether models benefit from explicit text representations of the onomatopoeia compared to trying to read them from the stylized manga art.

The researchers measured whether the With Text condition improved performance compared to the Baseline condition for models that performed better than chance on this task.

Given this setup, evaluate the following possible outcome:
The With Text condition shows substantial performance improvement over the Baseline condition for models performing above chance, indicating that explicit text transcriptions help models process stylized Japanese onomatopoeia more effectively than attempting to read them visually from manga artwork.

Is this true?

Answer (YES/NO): NO